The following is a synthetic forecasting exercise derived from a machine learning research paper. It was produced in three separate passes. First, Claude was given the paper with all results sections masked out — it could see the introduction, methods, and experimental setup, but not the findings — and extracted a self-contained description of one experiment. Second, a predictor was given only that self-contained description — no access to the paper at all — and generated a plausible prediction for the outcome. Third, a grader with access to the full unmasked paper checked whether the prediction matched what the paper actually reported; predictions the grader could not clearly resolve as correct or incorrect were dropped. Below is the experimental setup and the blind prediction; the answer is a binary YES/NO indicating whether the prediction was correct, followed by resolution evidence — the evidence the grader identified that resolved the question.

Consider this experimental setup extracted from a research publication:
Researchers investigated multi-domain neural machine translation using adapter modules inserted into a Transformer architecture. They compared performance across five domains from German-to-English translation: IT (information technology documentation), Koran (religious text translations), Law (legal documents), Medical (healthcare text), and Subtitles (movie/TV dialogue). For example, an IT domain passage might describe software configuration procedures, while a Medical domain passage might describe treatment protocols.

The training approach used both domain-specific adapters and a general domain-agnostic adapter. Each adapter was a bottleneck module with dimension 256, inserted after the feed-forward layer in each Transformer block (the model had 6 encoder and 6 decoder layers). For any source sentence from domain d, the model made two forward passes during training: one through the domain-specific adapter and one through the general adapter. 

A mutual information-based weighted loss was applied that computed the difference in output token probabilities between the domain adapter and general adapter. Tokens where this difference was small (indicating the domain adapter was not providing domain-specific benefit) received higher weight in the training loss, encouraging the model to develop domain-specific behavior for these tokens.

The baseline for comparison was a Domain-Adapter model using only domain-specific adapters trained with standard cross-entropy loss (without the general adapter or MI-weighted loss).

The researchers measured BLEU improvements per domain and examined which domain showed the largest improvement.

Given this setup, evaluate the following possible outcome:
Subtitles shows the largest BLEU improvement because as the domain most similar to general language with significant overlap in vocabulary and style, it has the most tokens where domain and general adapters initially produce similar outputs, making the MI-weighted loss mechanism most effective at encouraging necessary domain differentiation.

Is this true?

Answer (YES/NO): NO